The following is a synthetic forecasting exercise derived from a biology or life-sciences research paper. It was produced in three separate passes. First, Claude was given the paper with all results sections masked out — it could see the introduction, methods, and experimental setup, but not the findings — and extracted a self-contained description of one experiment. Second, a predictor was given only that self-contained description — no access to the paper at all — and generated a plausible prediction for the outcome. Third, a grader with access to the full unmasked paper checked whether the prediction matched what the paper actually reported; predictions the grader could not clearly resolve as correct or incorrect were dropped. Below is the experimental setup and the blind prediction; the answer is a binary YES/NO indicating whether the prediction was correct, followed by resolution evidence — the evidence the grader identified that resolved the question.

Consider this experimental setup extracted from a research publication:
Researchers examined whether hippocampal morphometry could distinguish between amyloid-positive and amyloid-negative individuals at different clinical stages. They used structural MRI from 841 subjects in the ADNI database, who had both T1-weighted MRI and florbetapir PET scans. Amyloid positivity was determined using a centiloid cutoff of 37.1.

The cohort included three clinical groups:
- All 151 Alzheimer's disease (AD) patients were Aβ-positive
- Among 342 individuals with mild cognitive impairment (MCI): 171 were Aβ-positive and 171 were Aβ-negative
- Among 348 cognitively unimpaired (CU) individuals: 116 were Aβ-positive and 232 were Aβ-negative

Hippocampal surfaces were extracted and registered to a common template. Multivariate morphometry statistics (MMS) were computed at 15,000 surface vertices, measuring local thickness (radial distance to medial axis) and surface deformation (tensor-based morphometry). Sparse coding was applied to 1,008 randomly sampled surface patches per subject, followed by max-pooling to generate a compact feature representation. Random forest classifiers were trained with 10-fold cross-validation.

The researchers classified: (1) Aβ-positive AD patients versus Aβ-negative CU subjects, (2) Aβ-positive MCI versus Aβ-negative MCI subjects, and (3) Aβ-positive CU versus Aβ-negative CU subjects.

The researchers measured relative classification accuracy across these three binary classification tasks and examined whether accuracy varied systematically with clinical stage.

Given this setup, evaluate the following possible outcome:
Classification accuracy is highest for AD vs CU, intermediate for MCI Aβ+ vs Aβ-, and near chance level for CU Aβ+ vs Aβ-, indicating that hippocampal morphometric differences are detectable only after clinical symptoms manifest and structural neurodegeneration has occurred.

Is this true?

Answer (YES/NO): NO